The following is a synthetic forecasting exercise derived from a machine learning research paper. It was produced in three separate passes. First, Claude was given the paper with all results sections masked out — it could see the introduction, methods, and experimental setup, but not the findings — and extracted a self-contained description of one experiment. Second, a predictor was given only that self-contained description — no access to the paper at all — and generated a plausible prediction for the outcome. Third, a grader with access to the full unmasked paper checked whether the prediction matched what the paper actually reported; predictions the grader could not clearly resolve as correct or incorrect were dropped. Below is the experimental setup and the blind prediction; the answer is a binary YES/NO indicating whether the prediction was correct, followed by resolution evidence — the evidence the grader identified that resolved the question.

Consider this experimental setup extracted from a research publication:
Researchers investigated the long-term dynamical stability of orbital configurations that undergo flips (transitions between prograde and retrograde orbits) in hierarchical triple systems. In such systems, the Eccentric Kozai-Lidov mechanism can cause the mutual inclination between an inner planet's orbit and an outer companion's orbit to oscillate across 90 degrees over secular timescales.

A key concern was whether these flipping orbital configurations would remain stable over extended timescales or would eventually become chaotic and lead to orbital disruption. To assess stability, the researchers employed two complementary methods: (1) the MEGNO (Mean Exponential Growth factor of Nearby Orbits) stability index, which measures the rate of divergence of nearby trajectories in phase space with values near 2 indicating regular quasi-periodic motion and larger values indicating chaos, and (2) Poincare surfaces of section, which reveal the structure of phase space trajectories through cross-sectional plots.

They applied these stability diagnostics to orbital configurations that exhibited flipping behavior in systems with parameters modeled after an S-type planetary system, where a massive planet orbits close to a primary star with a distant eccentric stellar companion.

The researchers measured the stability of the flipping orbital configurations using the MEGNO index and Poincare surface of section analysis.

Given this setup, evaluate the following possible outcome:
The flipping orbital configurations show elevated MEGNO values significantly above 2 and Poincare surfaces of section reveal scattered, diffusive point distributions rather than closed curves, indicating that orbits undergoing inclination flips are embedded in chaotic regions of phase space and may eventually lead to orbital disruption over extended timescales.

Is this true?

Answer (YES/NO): NO